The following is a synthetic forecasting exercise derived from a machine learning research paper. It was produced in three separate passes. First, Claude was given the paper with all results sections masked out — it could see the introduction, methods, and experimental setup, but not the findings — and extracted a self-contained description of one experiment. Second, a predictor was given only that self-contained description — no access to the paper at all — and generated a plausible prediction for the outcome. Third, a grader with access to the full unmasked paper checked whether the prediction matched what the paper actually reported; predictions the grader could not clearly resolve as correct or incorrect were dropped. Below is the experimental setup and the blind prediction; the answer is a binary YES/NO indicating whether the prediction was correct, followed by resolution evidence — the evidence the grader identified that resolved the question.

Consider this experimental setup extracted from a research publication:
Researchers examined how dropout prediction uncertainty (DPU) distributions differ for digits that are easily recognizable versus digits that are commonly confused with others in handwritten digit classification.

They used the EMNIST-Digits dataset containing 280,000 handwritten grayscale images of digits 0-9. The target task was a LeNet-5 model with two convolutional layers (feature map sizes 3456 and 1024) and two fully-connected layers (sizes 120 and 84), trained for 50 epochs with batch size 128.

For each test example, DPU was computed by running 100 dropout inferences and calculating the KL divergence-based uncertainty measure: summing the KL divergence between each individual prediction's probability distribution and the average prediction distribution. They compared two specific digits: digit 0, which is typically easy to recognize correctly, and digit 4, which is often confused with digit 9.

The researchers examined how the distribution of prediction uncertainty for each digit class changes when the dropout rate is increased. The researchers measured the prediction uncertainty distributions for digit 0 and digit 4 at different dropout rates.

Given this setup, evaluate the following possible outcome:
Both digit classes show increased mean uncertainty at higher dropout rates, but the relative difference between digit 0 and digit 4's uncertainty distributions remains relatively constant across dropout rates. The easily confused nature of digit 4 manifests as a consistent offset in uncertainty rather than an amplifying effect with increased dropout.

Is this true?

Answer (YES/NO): NO